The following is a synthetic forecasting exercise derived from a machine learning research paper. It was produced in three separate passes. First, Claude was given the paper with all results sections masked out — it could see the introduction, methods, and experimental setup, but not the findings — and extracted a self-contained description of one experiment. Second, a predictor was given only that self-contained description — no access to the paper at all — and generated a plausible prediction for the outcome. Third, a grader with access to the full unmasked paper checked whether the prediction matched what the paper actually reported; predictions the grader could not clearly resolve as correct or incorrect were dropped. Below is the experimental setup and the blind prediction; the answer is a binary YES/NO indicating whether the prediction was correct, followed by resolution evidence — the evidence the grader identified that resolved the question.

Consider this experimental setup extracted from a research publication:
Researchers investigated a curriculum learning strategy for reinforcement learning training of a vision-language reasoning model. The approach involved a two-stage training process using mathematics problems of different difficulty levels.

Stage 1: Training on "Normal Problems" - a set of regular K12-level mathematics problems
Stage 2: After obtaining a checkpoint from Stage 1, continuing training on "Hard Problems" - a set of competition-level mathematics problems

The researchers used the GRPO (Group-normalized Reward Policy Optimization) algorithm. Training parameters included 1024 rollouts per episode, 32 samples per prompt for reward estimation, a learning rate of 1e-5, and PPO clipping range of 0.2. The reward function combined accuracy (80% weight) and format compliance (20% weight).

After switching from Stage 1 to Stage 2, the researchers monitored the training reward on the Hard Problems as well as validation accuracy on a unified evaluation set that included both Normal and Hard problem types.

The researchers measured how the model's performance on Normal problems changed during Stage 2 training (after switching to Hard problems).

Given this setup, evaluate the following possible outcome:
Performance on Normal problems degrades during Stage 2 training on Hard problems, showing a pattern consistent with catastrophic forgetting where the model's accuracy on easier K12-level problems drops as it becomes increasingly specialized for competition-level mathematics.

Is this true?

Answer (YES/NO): YES